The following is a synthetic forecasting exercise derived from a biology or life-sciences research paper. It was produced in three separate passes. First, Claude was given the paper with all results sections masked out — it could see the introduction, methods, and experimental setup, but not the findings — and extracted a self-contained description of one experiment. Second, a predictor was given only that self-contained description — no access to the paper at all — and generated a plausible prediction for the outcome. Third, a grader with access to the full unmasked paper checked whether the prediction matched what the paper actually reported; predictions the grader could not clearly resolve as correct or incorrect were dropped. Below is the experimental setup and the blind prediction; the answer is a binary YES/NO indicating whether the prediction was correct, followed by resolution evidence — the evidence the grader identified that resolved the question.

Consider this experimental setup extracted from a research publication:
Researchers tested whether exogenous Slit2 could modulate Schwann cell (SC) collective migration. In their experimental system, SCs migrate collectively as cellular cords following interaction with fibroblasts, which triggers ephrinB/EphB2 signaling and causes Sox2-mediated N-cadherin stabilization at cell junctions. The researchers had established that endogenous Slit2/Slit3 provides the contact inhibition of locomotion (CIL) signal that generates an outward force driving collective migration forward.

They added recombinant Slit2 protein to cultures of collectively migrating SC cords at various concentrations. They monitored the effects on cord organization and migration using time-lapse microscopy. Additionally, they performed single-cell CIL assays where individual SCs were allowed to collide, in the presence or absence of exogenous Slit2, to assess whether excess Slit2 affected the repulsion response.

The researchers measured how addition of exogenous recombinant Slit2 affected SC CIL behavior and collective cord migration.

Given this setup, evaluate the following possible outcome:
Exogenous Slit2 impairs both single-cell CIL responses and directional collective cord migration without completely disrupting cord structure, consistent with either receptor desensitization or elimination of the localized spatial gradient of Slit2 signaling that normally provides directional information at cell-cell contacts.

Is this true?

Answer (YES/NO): YES